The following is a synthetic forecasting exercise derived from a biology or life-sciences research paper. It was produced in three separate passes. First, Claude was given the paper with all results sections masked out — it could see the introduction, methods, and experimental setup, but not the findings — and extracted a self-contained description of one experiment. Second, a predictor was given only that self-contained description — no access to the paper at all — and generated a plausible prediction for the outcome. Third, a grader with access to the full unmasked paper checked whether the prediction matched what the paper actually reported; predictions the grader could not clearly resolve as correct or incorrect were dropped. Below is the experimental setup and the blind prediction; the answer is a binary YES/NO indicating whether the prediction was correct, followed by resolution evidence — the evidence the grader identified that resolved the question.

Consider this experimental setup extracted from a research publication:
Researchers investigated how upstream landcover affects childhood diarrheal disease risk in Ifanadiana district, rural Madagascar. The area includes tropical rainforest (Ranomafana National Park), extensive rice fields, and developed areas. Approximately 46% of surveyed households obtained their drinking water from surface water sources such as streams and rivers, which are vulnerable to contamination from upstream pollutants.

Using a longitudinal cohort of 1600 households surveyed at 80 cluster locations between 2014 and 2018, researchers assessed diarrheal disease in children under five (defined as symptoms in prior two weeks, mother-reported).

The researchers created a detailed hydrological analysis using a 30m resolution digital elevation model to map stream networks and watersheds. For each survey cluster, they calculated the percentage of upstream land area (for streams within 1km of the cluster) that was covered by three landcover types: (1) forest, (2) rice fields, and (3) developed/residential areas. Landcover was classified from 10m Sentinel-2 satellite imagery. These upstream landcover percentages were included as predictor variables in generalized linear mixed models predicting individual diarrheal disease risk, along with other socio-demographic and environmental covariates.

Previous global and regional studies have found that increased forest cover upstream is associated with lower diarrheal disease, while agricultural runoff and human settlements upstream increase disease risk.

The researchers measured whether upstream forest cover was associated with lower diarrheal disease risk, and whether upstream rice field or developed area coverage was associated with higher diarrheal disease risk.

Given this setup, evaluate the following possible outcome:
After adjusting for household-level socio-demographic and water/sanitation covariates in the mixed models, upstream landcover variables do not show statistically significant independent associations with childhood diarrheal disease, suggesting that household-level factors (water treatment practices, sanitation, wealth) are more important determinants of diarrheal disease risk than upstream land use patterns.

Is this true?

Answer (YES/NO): NO